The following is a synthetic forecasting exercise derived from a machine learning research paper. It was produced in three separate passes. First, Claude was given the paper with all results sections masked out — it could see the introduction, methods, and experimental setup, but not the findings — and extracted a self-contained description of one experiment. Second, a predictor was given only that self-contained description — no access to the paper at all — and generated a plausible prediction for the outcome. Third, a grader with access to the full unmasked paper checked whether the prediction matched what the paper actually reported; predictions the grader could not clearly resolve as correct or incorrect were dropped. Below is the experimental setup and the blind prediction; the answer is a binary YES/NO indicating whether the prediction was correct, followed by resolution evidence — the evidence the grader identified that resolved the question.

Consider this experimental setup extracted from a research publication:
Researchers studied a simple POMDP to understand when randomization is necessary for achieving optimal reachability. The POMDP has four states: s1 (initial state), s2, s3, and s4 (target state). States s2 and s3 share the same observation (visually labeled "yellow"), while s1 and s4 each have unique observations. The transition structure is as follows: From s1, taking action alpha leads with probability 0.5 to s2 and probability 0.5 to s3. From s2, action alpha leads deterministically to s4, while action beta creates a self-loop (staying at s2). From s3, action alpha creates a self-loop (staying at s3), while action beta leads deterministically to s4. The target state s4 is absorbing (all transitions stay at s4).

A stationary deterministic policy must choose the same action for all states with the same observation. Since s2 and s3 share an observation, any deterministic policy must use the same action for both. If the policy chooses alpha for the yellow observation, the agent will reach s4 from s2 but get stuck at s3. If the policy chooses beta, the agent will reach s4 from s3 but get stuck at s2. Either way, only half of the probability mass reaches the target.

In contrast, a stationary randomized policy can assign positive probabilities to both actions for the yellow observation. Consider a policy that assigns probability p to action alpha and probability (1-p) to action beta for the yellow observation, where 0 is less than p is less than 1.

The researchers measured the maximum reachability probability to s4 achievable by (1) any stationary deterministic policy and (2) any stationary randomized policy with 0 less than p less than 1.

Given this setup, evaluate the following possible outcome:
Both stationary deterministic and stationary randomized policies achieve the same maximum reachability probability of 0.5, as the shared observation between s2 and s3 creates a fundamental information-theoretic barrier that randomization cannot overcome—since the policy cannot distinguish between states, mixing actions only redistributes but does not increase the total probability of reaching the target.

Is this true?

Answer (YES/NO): NO